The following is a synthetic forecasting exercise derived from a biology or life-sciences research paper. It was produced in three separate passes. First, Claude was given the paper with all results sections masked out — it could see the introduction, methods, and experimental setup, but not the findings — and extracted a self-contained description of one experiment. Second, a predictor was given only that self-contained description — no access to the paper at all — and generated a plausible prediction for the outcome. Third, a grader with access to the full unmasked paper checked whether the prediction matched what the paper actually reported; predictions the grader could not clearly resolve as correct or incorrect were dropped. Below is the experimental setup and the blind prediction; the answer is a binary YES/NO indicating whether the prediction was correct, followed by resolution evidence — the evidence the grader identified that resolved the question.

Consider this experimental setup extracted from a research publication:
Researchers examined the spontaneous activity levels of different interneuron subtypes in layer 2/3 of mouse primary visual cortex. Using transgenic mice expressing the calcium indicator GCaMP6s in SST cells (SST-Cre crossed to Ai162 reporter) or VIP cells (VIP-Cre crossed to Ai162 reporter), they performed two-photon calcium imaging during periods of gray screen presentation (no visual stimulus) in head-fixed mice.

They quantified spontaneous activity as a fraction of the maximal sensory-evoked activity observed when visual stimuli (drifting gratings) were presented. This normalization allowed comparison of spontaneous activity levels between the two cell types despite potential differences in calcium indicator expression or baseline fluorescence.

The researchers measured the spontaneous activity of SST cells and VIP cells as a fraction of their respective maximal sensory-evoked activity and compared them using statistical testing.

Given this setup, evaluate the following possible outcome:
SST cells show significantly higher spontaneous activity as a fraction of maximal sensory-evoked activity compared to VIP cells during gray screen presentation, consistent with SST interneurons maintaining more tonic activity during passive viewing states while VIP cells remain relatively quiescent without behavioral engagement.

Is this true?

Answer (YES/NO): NO